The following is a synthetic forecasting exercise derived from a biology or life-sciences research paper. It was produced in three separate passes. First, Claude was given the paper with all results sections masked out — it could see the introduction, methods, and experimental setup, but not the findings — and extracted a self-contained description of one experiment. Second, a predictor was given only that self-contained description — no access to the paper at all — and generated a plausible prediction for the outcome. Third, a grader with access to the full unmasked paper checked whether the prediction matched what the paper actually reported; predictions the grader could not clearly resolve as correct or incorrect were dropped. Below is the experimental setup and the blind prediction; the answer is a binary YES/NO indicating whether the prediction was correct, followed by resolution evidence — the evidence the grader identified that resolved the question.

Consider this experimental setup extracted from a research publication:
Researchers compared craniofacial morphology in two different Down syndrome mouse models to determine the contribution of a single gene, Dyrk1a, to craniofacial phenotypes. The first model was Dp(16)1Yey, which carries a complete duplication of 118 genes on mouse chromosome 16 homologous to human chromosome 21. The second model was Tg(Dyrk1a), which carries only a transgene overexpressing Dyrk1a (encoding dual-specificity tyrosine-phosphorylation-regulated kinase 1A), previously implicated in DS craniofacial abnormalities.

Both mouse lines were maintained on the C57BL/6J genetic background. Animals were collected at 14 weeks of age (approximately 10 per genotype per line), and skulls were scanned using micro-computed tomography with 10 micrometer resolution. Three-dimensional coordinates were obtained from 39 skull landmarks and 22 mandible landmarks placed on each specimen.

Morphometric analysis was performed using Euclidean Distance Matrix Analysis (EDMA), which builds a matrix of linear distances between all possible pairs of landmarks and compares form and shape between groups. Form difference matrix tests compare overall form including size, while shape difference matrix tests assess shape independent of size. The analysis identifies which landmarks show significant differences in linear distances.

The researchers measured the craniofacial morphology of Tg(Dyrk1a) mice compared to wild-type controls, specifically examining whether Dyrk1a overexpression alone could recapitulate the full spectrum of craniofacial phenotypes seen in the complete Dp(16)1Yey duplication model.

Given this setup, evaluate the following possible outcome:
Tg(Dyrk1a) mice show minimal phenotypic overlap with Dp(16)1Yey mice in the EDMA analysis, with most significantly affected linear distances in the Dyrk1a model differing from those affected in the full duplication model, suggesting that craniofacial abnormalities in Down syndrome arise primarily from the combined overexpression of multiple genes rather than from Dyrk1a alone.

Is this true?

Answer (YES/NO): NO